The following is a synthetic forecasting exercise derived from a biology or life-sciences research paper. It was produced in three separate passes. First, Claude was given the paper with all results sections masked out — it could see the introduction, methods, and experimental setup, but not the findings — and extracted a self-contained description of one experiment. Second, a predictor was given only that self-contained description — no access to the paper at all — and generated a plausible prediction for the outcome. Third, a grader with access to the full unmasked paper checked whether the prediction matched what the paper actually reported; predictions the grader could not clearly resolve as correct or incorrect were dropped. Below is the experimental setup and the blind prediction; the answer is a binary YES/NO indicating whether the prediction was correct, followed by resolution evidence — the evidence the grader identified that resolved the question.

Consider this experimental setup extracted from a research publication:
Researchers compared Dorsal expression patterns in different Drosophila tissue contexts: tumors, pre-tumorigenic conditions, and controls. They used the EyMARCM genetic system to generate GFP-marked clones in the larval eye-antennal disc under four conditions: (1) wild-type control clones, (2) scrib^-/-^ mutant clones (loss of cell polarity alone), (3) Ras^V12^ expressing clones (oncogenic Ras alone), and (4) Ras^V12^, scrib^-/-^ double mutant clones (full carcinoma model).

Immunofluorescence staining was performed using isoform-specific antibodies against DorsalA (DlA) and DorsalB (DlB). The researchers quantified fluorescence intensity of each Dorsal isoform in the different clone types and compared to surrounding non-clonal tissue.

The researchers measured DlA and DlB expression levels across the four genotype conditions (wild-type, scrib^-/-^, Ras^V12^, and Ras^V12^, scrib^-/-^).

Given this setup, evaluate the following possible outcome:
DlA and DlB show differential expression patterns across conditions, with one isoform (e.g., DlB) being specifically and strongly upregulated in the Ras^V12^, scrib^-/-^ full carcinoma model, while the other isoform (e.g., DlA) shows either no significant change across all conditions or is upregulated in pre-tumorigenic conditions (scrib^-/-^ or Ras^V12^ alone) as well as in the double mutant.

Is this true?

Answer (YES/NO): NO